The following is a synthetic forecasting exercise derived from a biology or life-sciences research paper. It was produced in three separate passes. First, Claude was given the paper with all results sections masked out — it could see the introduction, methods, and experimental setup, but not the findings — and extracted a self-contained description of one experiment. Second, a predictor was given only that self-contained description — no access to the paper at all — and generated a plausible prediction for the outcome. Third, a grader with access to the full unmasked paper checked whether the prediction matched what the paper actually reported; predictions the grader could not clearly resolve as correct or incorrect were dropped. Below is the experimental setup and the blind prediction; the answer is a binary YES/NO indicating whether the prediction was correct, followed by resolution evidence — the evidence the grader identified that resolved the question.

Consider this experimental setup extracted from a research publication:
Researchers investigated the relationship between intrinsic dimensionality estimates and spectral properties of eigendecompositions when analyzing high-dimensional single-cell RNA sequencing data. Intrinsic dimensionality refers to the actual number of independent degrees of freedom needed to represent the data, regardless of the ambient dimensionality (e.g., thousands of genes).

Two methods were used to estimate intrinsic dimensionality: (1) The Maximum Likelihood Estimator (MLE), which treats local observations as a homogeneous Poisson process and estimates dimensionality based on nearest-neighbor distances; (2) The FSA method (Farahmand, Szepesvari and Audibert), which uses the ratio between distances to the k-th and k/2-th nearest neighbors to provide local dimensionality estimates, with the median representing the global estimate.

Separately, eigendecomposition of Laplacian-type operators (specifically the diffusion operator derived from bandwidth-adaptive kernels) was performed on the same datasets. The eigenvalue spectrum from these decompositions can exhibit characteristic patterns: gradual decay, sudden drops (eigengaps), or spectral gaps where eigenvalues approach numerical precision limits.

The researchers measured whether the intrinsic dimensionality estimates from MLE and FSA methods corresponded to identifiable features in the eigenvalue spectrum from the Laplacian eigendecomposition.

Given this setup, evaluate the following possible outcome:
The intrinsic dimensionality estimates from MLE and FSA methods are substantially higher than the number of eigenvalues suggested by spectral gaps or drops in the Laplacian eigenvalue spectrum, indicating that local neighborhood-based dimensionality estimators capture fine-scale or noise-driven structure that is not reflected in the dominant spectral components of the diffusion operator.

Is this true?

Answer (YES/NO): NO